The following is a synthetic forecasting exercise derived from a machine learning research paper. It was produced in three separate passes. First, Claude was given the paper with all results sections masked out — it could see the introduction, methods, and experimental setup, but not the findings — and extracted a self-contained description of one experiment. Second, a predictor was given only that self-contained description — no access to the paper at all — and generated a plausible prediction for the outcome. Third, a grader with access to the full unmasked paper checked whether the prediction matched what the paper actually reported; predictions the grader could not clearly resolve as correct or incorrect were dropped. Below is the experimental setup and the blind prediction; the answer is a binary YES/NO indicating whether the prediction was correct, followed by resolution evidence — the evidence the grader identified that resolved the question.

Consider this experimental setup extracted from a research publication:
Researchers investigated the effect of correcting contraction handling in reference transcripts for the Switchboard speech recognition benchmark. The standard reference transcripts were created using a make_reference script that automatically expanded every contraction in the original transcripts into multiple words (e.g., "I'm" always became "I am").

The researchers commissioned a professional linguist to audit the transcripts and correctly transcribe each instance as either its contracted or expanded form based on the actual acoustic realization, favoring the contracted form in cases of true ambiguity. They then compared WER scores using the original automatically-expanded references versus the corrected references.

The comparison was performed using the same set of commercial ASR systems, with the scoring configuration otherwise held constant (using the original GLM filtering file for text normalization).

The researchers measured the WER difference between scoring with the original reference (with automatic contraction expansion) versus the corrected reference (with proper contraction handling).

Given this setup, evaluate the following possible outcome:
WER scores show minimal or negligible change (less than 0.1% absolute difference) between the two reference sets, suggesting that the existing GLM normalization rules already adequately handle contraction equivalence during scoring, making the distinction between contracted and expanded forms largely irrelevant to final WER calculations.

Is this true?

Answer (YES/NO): NO